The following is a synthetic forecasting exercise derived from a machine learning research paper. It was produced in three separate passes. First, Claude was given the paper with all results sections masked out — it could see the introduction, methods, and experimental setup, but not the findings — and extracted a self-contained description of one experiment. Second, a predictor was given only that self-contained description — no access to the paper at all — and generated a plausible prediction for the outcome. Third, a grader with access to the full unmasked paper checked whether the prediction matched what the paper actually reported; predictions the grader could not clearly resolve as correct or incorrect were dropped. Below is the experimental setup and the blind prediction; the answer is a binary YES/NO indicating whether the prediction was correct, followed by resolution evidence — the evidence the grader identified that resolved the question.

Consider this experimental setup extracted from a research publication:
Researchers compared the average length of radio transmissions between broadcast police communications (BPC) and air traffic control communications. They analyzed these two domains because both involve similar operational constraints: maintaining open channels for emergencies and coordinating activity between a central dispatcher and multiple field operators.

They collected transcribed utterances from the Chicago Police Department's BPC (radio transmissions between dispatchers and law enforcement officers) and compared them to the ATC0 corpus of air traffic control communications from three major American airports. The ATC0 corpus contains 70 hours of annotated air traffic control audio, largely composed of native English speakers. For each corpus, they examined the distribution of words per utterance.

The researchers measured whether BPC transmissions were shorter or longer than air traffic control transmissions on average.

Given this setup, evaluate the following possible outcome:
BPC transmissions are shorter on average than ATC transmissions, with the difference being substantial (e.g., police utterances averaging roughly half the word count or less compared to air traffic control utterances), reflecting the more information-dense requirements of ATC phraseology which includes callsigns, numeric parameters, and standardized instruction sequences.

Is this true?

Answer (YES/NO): YES